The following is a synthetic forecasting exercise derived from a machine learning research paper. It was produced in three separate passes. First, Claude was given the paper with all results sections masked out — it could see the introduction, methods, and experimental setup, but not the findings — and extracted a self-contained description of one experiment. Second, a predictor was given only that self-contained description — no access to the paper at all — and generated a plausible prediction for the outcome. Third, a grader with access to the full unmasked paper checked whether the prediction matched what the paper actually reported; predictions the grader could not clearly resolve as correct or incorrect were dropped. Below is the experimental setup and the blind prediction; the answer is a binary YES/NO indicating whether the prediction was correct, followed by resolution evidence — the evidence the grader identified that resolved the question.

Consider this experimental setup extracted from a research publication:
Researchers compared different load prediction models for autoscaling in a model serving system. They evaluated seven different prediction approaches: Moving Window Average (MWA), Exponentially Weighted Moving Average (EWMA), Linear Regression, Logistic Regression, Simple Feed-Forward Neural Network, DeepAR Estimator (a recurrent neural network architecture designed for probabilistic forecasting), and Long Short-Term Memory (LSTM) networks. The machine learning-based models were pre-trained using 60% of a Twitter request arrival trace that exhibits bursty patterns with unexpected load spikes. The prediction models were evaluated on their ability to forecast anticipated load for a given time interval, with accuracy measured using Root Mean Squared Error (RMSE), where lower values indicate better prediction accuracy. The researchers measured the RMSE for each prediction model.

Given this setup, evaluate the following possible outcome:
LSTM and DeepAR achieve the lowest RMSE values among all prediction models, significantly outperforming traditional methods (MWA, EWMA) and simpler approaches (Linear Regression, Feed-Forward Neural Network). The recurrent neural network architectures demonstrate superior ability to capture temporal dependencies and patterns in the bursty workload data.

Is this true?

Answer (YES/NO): YES